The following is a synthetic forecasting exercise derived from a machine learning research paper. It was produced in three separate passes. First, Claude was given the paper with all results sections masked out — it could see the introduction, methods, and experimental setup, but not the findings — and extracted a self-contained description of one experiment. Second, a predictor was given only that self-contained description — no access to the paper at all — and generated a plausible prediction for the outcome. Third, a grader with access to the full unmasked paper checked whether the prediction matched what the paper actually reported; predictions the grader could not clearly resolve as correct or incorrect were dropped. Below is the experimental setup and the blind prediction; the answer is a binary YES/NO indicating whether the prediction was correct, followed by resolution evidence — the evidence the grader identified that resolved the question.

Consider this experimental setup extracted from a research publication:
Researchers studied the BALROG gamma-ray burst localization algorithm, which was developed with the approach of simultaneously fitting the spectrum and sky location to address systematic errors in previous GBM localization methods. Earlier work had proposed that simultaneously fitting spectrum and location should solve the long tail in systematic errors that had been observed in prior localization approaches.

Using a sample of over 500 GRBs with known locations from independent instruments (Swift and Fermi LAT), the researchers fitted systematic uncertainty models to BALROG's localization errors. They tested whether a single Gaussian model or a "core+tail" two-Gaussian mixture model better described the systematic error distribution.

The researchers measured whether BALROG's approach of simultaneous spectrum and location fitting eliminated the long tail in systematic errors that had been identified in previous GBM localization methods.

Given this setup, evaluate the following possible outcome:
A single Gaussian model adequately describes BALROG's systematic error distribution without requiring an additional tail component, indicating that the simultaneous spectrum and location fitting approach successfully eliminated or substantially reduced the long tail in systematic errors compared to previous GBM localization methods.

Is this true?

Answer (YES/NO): NO